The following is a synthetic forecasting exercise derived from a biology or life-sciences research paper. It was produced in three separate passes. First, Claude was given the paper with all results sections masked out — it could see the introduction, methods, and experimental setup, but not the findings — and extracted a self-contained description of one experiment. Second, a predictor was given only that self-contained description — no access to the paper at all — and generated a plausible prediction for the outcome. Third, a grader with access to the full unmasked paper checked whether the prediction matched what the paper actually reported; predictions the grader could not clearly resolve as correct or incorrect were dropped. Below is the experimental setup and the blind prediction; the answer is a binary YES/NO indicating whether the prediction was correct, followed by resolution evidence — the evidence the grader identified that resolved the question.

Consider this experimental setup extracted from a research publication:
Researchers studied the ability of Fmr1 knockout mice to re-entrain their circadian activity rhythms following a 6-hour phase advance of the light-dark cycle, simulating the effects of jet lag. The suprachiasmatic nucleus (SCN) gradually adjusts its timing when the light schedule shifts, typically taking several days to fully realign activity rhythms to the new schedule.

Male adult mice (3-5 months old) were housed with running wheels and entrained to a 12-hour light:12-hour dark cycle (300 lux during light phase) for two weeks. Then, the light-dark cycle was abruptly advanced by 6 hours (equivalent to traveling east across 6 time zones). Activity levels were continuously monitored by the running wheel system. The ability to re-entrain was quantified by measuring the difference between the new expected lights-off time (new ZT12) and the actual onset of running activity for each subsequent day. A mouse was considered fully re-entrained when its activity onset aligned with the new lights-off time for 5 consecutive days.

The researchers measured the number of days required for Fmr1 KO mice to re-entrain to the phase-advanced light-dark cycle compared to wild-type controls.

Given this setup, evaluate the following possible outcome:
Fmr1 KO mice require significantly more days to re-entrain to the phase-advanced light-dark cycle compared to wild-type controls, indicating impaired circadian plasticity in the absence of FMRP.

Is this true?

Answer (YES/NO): YES